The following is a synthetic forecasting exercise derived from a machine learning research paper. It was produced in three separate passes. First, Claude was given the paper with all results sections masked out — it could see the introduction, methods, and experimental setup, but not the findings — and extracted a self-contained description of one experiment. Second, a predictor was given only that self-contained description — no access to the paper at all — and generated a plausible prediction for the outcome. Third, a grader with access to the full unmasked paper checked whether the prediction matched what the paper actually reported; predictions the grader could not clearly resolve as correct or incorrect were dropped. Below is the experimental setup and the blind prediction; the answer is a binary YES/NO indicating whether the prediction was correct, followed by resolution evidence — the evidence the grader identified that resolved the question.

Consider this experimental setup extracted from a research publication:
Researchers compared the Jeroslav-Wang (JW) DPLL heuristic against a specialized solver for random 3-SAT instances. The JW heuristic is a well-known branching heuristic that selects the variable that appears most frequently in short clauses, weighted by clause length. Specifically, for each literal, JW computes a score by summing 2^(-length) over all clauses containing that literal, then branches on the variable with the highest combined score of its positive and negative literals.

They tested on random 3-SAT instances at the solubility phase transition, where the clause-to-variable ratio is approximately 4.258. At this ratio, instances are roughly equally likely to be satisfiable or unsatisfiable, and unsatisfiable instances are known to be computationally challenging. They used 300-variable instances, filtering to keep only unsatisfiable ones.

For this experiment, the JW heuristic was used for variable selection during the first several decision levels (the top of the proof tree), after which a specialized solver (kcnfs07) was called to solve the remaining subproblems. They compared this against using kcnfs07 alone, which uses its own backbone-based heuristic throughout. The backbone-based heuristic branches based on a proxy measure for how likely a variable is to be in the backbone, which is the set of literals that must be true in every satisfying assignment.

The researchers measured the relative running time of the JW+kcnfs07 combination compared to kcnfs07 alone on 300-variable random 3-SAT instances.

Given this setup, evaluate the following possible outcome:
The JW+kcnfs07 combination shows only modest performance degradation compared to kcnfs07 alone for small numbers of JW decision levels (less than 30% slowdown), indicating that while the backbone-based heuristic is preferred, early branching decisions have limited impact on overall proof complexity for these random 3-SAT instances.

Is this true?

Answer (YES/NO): NO